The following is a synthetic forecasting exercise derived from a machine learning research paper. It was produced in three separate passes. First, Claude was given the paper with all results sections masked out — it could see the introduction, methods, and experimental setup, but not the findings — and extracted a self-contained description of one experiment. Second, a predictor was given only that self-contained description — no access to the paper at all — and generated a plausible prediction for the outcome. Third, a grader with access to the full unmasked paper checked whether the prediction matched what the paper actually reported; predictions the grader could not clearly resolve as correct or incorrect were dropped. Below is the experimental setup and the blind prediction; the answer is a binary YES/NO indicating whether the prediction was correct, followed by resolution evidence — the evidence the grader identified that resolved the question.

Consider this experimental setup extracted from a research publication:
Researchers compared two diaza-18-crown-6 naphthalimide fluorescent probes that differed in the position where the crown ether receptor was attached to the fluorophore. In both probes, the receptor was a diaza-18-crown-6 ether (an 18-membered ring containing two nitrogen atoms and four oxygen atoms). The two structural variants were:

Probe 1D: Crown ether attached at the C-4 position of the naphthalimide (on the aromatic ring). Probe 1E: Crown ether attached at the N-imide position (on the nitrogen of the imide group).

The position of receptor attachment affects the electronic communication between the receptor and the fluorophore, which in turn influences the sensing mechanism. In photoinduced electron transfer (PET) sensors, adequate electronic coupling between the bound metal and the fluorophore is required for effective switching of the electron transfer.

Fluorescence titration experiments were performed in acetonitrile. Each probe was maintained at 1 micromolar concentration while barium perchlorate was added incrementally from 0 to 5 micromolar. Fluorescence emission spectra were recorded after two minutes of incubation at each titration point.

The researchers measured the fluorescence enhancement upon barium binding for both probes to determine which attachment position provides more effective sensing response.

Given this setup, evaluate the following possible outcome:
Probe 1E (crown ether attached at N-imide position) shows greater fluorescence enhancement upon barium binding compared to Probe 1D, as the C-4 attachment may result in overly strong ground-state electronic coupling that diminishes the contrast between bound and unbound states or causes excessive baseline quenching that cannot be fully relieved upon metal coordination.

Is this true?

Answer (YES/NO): YES